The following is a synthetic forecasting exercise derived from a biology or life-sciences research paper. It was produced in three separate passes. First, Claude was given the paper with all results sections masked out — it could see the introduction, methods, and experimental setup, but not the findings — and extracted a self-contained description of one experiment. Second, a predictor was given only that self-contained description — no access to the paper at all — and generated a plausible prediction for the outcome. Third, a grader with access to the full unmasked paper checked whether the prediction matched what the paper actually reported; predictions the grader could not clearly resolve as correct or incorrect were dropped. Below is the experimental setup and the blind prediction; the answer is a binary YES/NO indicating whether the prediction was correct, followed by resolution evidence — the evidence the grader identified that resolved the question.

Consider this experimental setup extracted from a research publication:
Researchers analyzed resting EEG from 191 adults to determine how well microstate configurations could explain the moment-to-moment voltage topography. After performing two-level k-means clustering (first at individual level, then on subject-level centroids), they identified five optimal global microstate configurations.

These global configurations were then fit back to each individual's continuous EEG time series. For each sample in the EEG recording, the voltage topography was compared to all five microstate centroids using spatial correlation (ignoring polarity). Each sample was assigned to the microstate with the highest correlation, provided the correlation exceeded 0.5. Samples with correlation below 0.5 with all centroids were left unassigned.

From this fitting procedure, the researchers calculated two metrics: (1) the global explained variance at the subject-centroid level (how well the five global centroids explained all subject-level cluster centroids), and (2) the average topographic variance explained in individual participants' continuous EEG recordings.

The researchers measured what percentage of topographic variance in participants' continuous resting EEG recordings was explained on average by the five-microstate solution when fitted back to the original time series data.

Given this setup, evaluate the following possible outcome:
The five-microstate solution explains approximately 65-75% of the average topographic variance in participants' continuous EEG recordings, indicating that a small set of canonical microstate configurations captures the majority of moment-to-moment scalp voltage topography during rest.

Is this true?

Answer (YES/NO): NO